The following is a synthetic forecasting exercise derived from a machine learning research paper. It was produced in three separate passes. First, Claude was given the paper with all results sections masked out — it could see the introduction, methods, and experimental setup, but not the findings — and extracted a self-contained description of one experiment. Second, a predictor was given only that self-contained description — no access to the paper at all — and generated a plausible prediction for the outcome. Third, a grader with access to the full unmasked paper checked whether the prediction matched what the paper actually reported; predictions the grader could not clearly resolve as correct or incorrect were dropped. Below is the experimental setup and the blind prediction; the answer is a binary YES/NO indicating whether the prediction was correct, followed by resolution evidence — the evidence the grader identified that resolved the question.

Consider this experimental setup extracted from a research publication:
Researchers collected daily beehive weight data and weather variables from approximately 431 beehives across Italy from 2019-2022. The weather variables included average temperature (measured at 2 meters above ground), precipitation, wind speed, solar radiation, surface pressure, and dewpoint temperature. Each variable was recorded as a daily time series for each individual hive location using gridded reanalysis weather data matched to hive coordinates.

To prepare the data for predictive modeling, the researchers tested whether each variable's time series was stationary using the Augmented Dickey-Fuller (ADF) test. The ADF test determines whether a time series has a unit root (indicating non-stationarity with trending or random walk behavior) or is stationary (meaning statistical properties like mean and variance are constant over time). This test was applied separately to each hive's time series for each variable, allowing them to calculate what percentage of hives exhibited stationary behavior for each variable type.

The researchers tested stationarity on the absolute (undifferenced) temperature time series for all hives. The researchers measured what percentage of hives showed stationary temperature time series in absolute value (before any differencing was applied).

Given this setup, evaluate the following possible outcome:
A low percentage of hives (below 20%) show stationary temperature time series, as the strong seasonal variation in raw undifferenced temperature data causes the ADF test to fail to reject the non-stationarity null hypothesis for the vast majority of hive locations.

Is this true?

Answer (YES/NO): YES